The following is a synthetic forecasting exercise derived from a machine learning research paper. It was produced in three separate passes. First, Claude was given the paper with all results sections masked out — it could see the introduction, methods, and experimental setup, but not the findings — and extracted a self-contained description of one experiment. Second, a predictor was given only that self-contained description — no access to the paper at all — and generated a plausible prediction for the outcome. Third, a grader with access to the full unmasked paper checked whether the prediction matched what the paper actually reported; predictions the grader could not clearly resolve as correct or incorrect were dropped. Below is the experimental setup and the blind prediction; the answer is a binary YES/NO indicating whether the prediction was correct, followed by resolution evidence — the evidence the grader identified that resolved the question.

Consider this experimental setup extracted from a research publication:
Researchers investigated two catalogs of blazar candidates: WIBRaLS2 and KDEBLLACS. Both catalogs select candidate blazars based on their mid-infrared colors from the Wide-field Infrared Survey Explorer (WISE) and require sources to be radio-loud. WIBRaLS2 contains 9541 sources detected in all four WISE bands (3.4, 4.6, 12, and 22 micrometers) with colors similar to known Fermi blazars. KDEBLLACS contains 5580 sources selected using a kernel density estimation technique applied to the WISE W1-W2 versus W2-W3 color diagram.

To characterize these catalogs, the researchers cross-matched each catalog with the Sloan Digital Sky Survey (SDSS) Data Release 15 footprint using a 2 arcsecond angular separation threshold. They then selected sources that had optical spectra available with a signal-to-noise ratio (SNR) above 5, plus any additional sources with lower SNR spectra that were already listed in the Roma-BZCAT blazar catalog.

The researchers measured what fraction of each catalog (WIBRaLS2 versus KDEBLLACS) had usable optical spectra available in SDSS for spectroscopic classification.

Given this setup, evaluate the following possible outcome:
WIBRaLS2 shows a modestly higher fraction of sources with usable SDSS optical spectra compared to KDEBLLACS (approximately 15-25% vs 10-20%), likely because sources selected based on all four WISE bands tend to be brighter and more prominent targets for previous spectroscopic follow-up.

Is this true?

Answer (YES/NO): NO